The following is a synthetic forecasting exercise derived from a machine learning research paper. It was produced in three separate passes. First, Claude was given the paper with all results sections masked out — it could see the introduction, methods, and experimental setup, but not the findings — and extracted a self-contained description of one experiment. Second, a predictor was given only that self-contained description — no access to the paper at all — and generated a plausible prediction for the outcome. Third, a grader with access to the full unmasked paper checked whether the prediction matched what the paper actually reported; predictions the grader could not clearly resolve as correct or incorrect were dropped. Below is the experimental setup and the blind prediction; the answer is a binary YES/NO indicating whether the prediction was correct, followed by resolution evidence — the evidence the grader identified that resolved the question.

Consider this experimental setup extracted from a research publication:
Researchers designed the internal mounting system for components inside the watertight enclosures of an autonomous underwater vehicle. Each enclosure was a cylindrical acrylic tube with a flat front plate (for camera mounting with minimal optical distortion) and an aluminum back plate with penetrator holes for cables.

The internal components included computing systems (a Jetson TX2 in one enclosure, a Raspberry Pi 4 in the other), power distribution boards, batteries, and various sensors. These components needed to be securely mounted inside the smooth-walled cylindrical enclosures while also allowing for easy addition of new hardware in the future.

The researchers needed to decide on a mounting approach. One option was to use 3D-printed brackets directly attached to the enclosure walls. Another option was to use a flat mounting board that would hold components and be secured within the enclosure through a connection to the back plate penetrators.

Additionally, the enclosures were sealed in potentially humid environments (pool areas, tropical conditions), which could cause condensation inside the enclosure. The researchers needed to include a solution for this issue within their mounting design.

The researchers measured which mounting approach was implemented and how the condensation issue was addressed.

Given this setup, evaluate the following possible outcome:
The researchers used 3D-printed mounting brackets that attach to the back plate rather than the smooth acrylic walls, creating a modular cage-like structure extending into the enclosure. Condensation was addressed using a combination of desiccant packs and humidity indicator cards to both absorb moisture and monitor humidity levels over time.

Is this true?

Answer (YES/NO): NO